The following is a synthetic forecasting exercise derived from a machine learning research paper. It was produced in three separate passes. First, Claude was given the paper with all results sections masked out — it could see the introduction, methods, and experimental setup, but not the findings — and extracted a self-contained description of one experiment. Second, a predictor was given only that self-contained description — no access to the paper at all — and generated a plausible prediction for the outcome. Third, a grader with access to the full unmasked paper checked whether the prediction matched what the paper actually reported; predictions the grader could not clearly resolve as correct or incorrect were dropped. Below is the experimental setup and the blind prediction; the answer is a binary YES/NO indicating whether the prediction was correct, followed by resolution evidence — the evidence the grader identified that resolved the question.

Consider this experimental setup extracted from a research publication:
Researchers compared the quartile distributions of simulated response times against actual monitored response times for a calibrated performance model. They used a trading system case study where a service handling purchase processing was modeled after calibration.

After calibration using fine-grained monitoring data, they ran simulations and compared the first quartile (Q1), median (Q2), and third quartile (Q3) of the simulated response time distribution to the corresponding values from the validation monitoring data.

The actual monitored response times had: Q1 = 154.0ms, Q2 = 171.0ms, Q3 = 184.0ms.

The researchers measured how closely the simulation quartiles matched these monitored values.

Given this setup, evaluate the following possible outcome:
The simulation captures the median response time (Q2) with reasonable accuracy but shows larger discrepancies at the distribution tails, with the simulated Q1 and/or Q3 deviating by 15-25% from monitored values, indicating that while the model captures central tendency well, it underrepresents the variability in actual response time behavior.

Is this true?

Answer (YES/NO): NO